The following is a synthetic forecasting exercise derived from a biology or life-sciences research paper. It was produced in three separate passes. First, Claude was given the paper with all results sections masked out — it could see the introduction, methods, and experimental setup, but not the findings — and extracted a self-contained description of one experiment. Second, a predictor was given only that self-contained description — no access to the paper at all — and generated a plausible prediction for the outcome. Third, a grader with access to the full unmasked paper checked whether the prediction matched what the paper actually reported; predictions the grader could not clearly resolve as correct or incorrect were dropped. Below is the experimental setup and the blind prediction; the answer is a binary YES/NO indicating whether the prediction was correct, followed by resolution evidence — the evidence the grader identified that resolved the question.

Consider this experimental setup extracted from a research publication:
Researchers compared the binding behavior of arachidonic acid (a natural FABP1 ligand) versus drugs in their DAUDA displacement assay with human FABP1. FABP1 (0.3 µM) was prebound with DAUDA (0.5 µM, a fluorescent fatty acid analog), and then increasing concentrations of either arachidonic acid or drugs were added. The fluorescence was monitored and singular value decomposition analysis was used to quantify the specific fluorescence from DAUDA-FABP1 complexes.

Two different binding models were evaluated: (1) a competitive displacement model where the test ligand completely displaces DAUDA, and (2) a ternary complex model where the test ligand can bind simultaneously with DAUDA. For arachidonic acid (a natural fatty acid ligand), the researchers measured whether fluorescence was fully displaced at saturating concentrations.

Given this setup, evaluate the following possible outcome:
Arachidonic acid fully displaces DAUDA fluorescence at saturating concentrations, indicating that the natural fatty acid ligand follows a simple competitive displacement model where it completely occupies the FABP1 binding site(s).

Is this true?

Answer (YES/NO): YES